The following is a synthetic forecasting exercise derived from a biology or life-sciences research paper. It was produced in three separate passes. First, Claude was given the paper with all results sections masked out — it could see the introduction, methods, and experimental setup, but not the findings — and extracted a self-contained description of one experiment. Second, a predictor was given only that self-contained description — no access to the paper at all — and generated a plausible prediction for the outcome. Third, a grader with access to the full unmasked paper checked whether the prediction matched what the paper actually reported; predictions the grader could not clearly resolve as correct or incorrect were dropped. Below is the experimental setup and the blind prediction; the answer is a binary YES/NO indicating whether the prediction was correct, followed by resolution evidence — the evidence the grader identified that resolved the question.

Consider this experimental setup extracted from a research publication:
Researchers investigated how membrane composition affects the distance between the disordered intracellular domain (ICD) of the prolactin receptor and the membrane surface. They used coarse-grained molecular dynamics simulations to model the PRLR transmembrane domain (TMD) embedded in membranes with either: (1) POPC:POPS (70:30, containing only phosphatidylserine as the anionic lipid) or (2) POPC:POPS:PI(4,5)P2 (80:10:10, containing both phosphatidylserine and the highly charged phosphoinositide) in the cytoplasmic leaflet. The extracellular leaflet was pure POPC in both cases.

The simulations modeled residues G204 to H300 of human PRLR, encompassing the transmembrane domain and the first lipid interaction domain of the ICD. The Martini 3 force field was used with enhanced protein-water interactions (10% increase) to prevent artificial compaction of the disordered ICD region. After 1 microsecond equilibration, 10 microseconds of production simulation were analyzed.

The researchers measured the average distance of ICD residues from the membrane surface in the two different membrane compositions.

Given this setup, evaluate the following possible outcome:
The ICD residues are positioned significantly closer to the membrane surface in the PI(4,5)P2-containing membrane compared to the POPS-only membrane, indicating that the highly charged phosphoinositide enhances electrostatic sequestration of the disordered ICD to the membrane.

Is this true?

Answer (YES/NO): NO